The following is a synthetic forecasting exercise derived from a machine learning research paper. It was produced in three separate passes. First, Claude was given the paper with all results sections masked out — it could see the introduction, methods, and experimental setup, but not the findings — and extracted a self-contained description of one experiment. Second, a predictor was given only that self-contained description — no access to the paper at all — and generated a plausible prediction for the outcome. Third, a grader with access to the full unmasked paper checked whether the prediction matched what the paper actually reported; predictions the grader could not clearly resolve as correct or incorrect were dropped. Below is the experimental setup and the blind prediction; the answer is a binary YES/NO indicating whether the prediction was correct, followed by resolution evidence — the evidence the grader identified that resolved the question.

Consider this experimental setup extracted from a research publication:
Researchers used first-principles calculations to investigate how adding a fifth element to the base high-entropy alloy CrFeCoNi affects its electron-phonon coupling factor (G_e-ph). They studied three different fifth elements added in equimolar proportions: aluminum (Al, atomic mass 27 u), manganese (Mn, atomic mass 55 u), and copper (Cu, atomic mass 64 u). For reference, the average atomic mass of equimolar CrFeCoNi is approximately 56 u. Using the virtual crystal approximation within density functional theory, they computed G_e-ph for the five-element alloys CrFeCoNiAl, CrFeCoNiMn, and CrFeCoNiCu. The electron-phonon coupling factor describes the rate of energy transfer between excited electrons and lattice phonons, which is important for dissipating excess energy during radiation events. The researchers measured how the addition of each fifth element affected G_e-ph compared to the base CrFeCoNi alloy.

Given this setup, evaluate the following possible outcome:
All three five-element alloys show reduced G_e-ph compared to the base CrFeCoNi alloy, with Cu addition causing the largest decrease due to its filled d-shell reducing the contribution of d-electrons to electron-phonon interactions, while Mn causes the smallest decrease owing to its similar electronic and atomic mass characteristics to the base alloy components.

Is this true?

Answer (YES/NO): NO